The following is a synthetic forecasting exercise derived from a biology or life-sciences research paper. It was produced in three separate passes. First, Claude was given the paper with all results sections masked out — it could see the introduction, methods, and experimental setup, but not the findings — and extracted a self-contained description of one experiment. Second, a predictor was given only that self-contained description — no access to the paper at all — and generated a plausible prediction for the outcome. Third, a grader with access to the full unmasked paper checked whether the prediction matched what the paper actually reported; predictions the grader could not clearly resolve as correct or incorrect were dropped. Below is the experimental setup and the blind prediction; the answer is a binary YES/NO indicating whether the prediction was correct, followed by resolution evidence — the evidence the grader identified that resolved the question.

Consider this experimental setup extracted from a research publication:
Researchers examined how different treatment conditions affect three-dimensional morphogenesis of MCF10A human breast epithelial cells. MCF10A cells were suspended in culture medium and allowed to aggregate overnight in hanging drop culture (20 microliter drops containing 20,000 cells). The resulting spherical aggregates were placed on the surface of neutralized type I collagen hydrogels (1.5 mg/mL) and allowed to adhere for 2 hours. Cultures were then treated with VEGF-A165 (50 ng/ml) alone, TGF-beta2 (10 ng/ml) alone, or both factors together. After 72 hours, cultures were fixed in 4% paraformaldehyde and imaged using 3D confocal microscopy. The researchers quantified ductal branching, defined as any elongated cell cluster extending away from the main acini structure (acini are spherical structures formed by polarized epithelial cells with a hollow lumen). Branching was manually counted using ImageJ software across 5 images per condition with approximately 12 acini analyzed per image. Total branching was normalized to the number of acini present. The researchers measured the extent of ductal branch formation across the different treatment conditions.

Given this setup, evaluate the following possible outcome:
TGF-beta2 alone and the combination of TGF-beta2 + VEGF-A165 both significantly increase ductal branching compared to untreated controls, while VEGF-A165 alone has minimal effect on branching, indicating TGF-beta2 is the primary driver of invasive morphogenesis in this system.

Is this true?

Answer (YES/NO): NO